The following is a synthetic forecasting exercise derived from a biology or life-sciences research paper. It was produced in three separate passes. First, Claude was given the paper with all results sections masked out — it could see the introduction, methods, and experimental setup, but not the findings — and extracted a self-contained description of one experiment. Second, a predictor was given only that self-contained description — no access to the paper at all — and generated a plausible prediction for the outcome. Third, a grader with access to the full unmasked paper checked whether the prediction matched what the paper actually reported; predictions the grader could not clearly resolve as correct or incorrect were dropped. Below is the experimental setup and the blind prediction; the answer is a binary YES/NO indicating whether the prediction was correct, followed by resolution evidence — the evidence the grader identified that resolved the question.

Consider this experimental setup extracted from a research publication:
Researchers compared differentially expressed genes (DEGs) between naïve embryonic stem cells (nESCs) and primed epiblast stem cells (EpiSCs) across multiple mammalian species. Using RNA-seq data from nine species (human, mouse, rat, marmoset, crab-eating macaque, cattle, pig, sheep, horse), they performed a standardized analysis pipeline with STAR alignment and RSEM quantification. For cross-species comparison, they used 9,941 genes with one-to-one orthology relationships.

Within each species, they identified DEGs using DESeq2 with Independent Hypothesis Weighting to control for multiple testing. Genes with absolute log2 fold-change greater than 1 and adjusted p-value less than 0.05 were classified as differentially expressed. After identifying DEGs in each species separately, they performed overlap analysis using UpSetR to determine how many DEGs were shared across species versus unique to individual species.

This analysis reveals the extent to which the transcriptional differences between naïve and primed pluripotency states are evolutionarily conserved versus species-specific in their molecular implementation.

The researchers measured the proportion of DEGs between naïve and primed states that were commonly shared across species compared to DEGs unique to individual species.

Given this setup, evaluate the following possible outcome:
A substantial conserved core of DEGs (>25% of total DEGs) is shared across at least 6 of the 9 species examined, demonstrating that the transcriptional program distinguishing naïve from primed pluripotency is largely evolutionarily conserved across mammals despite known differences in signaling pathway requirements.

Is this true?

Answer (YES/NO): NO